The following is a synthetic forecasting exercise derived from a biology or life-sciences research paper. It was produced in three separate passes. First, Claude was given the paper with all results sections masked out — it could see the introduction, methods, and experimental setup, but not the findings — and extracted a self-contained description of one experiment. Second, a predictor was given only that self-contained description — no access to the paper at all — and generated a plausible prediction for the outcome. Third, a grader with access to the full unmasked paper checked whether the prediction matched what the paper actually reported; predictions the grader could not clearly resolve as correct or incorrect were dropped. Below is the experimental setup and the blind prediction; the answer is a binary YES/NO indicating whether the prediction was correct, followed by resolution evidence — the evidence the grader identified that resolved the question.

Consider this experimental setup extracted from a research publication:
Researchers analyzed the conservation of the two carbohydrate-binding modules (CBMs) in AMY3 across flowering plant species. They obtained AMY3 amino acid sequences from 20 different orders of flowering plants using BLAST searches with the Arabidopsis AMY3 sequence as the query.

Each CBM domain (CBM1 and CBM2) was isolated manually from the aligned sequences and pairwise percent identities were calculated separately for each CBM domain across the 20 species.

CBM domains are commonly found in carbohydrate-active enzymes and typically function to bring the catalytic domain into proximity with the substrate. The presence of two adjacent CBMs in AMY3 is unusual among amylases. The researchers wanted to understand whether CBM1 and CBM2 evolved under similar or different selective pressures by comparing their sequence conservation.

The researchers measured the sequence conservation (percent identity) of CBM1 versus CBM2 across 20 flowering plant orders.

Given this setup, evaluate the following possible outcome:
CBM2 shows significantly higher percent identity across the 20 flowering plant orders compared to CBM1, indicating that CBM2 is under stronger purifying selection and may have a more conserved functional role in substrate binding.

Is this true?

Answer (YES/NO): NO